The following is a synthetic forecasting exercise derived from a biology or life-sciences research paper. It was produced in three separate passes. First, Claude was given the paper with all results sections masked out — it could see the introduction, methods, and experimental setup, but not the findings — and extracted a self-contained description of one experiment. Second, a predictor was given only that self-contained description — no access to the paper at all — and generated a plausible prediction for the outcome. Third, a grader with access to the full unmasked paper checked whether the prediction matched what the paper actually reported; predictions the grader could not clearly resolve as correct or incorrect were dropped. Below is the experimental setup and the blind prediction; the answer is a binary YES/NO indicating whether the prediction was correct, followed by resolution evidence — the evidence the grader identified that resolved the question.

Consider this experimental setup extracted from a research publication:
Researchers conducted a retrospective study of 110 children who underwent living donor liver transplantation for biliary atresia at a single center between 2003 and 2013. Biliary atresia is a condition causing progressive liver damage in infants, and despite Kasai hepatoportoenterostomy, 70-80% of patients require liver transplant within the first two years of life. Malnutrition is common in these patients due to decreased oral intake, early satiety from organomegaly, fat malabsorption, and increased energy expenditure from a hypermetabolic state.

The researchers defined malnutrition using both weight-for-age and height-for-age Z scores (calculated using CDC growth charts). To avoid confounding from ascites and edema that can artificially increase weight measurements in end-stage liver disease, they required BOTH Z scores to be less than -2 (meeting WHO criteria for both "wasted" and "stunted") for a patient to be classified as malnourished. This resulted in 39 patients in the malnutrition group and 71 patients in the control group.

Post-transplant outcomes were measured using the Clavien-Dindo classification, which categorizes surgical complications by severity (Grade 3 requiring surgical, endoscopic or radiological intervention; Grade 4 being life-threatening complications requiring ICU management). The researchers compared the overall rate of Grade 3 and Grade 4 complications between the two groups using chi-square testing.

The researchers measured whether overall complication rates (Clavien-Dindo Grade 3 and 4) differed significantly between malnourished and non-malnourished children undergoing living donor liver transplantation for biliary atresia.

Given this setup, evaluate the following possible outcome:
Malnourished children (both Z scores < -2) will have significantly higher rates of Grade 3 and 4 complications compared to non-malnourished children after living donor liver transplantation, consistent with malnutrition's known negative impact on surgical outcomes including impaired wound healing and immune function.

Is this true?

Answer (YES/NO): NO